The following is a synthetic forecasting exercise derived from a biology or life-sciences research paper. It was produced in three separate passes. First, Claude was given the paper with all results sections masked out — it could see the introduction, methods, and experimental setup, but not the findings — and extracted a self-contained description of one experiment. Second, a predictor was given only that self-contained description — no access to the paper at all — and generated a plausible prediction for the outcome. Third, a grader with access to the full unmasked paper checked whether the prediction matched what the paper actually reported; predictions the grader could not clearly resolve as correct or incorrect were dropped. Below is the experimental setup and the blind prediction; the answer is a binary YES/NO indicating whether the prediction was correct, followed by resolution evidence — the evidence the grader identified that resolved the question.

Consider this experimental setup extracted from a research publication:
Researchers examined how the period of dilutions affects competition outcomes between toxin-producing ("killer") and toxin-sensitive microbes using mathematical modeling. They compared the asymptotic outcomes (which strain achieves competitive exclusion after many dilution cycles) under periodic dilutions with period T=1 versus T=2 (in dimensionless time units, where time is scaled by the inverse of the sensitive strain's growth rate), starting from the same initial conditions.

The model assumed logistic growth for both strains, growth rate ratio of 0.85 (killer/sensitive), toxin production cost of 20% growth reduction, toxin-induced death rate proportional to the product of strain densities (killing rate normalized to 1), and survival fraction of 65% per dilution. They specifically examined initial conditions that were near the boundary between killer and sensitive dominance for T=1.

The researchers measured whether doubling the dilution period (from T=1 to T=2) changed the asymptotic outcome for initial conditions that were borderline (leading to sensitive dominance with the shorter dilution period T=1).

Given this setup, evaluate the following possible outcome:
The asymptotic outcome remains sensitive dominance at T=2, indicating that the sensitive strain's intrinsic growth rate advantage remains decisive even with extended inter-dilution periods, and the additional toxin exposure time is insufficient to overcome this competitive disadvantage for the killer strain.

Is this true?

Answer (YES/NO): NO